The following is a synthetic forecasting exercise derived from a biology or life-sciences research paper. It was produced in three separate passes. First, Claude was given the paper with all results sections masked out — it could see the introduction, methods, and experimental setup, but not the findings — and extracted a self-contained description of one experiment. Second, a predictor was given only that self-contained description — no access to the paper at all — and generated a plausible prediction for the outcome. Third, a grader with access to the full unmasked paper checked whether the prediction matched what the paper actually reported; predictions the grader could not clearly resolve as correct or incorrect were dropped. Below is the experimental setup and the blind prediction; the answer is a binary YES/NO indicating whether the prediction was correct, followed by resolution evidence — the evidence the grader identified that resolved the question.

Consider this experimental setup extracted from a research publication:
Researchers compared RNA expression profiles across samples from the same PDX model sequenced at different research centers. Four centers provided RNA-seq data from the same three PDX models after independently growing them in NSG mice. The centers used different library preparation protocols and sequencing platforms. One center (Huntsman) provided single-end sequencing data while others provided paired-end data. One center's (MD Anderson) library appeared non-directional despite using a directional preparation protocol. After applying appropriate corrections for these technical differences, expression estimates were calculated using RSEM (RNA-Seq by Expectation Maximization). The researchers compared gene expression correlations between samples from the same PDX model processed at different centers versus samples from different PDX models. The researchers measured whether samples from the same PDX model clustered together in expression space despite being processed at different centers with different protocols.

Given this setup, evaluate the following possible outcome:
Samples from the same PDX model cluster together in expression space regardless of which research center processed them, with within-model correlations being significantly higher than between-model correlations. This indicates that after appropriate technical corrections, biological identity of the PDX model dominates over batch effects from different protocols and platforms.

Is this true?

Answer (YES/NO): YES